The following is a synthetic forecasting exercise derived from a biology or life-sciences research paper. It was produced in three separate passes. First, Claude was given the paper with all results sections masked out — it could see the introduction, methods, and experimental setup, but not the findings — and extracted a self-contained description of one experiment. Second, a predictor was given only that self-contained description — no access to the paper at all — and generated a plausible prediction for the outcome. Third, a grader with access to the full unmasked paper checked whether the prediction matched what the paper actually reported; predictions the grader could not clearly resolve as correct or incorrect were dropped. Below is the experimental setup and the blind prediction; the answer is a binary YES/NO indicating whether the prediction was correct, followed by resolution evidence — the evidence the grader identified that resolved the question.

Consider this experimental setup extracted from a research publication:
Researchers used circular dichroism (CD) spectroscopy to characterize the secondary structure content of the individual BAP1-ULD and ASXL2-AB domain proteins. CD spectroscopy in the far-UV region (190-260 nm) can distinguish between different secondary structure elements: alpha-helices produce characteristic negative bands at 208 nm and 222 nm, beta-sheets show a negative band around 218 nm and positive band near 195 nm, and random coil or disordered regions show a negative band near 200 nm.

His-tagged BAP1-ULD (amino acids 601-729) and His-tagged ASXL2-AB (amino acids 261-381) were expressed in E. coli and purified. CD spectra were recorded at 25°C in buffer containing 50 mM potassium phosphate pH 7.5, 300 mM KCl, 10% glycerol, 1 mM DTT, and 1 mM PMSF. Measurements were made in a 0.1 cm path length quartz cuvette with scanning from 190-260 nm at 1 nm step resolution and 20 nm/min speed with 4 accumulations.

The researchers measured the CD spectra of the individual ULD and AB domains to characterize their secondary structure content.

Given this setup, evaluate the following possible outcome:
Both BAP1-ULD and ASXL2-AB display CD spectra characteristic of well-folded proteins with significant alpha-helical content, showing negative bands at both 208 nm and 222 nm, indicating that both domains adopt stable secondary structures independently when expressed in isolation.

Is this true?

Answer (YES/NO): NO